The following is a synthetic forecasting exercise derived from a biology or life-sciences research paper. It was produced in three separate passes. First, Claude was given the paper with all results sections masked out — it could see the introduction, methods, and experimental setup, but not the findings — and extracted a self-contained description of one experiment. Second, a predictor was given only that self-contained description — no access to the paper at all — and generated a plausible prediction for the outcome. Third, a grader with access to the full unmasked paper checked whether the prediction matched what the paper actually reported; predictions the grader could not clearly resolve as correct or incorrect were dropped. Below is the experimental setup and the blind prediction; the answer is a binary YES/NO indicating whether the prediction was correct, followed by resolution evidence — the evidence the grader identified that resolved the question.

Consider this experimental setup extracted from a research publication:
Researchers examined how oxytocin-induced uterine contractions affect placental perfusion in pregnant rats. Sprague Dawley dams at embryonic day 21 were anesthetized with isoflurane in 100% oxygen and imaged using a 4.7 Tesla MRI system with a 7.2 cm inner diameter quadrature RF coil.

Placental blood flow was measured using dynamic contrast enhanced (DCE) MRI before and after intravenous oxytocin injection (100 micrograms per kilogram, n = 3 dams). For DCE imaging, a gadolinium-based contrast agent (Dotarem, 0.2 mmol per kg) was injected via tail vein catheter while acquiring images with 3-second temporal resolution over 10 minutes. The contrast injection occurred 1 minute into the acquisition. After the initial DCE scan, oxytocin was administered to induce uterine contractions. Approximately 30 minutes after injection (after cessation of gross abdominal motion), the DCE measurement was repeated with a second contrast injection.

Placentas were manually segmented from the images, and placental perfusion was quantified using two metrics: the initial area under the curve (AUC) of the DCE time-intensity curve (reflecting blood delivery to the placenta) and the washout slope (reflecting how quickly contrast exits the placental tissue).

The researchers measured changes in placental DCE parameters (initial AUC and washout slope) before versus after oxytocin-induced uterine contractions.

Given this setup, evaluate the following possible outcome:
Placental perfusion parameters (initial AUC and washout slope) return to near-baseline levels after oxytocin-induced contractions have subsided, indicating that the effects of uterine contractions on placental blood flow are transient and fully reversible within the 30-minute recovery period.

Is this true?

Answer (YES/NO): NO